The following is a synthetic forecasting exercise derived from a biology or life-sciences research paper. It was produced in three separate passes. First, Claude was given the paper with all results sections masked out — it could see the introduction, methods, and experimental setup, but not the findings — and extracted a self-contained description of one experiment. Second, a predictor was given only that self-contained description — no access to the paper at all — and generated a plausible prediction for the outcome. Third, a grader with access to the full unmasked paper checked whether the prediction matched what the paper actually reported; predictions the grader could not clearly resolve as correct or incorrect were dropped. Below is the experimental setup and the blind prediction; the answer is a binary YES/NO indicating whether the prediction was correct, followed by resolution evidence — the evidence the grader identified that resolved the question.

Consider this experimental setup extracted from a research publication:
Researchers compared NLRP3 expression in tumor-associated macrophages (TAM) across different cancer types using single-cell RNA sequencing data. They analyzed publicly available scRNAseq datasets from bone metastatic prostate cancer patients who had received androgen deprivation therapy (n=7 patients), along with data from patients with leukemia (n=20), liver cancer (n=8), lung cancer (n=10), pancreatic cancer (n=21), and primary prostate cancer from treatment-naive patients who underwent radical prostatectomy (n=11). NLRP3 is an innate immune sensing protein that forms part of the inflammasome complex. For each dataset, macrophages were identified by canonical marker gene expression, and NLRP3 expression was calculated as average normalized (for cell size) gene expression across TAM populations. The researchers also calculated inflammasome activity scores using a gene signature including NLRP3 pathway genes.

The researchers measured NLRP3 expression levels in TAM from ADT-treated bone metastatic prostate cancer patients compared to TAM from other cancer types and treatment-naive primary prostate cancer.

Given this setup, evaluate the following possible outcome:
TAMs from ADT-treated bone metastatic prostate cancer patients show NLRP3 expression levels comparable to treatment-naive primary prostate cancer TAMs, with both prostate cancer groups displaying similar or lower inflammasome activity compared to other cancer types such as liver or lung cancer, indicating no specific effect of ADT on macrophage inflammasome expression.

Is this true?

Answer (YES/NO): NO